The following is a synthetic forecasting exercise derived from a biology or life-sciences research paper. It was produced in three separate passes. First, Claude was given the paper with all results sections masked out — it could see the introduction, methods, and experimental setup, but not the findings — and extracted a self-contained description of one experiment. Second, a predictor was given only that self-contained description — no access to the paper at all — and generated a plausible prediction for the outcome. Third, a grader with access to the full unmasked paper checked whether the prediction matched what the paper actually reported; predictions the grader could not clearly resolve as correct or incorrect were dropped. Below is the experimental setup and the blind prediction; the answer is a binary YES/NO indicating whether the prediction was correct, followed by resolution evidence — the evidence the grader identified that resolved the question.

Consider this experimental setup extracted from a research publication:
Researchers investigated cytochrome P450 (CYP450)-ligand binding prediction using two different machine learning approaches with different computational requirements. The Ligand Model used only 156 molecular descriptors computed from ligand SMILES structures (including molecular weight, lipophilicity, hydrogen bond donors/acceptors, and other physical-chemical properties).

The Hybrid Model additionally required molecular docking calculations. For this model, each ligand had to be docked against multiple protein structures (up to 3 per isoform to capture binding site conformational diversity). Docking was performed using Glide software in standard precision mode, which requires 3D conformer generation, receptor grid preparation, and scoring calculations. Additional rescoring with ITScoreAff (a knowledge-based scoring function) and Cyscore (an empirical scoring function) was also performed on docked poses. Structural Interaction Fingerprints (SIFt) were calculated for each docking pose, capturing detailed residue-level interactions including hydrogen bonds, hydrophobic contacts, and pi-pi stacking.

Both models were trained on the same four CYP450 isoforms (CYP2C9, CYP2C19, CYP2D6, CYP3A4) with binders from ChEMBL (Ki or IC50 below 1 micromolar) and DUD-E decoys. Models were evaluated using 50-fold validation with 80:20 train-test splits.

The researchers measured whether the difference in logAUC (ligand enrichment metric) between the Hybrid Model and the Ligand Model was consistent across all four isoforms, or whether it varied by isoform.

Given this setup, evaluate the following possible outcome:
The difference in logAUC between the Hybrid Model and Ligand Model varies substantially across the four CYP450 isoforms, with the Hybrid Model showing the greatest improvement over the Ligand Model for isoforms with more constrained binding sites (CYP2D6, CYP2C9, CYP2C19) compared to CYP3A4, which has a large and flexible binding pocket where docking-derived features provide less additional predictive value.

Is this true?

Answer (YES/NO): NO